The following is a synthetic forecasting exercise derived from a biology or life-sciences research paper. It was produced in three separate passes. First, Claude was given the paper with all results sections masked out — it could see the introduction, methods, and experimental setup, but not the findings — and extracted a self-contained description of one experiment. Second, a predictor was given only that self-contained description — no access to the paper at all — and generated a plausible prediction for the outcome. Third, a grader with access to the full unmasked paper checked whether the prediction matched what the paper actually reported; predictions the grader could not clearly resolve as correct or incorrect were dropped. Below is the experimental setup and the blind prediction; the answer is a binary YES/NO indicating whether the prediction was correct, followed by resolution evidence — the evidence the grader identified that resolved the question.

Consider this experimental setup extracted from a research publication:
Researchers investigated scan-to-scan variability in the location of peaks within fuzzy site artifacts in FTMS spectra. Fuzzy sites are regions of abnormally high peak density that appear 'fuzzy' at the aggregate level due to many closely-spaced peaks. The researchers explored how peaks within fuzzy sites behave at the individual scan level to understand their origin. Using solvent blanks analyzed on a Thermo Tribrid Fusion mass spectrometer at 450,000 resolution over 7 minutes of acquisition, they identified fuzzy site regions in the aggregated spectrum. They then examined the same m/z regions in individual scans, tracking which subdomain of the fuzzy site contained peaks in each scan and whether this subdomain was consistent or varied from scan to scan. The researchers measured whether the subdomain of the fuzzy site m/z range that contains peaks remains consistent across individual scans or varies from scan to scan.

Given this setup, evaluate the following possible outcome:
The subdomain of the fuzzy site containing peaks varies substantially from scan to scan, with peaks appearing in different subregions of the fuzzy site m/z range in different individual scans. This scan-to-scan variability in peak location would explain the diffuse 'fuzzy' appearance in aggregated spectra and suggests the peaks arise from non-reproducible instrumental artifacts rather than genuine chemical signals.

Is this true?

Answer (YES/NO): YES